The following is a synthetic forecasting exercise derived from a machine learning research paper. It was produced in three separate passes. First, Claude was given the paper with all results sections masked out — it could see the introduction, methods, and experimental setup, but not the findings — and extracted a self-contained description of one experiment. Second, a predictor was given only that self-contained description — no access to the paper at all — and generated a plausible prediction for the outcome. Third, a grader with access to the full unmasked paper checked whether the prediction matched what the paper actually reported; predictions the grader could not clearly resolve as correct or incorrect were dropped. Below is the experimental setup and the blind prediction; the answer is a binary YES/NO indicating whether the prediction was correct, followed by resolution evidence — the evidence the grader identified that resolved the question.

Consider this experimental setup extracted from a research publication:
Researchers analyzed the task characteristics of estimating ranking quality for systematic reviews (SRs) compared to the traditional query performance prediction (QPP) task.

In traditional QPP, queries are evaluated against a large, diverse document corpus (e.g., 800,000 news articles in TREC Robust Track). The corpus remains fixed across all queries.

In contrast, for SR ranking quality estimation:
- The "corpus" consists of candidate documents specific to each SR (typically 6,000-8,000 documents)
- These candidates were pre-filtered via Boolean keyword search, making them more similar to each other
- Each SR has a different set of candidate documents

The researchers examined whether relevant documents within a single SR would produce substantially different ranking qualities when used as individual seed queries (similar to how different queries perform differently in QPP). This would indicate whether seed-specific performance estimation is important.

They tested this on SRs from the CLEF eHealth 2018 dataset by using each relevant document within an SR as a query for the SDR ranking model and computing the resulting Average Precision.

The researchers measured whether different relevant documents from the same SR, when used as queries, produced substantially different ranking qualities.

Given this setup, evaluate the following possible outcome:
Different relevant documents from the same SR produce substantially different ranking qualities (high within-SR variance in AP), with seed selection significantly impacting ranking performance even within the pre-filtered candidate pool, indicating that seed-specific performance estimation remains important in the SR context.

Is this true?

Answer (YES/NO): NO